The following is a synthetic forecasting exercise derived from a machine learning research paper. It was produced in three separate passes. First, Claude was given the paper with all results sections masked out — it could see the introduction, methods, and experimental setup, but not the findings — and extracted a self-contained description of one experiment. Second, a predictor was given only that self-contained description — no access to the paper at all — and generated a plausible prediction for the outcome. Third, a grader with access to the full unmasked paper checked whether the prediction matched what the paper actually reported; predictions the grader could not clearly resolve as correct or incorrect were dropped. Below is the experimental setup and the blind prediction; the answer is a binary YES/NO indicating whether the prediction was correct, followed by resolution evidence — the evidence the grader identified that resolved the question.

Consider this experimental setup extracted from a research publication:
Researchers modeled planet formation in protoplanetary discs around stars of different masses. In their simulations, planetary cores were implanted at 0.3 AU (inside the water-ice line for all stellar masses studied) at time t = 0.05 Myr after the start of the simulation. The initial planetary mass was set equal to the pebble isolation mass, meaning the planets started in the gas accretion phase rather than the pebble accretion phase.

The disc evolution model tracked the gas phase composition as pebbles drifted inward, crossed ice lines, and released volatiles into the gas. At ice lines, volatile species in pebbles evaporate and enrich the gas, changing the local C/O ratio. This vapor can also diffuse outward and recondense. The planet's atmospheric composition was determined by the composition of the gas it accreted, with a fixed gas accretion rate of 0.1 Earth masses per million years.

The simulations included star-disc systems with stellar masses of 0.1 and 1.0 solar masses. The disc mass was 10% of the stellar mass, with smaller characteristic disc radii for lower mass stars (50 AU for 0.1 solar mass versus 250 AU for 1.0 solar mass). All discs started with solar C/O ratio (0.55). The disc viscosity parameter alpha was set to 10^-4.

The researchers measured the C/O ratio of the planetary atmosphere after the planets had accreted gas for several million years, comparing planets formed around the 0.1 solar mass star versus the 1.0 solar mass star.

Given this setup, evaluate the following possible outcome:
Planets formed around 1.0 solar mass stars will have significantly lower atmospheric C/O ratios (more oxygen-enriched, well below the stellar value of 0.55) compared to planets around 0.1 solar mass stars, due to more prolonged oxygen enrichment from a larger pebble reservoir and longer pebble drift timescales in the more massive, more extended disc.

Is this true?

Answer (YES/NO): YES